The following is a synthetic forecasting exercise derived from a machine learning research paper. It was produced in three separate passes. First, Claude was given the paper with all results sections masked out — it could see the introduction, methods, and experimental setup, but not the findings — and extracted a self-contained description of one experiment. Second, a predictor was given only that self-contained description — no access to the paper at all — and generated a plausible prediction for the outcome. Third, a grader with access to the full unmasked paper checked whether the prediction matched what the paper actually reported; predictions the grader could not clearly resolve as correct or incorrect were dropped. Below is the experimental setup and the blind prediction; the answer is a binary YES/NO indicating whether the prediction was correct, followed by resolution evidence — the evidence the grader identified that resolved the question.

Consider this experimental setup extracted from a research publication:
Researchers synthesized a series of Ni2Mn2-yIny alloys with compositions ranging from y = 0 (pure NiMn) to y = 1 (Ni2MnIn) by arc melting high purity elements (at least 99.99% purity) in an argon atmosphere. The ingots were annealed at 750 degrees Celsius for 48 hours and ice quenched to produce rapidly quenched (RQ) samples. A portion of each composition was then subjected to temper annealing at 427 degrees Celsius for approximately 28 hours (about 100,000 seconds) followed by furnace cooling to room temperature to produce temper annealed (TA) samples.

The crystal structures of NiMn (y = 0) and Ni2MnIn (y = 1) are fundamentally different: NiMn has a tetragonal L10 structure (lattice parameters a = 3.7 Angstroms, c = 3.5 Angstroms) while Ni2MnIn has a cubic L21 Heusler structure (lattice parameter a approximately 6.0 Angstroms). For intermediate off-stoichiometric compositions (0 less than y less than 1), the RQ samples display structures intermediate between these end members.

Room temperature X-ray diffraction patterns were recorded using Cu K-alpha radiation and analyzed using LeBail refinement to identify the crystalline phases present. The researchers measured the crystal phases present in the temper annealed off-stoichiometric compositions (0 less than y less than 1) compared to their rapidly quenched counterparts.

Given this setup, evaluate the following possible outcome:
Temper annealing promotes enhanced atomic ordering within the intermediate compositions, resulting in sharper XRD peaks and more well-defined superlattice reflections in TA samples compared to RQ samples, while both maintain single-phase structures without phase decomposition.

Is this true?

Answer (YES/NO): NO